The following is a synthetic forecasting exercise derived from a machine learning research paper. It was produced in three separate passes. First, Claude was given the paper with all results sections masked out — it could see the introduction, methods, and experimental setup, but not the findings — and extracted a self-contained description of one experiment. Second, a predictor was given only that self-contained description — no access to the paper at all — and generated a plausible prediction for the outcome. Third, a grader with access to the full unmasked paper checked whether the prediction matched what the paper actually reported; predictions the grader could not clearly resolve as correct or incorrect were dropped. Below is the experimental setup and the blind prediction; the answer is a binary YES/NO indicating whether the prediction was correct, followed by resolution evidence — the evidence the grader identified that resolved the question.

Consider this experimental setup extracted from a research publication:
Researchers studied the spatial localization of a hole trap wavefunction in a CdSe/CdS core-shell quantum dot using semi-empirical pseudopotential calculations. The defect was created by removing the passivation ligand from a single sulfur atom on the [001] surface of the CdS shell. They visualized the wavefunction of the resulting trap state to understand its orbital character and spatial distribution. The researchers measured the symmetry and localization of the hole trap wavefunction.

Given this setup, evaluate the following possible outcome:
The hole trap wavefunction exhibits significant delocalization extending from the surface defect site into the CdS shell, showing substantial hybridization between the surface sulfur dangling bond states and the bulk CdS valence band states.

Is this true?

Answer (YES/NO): NO